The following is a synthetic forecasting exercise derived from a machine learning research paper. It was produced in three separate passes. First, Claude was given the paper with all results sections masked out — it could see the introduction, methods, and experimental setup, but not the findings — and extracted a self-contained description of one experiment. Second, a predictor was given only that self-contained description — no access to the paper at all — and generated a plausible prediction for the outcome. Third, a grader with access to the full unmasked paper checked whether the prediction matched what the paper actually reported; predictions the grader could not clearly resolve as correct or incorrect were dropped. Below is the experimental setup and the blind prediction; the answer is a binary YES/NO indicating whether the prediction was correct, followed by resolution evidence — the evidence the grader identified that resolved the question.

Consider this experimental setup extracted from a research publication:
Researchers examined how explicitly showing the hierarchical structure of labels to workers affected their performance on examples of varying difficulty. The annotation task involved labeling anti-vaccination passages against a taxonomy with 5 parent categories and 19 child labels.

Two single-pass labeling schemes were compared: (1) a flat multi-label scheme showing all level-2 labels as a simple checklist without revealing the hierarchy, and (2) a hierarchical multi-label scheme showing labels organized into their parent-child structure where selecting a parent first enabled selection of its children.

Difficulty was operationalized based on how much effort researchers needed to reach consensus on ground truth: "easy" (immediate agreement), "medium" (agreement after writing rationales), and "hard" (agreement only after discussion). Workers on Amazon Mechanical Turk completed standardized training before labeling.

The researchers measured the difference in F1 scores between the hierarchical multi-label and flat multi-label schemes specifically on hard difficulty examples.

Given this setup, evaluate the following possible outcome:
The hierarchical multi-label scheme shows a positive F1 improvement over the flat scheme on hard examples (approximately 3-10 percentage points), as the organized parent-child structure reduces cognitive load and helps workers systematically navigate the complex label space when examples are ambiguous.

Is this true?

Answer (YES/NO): NO